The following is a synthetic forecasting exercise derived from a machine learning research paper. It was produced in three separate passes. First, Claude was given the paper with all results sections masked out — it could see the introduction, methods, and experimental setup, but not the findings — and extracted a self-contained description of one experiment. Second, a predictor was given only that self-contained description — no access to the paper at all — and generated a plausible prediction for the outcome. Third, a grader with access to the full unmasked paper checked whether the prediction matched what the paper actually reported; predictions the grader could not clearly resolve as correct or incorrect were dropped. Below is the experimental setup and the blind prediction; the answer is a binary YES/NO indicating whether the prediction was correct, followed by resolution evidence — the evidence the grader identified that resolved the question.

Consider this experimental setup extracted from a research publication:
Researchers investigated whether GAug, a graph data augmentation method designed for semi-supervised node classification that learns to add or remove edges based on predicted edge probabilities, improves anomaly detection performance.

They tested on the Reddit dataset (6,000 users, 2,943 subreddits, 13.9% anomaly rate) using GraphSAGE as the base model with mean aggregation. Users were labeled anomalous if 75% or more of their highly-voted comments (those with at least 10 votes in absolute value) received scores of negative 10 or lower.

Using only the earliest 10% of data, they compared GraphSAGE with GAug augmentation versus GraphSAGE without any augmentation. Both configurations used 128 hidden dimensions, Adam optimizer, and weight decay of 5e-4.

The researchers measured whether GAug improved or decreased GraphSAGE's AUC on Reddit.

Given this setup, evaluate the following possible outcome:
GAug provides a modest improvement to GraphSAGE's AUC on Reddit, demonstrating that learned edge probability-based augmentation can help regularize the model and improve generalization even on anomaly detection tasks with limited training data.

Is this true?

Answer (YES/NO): YES